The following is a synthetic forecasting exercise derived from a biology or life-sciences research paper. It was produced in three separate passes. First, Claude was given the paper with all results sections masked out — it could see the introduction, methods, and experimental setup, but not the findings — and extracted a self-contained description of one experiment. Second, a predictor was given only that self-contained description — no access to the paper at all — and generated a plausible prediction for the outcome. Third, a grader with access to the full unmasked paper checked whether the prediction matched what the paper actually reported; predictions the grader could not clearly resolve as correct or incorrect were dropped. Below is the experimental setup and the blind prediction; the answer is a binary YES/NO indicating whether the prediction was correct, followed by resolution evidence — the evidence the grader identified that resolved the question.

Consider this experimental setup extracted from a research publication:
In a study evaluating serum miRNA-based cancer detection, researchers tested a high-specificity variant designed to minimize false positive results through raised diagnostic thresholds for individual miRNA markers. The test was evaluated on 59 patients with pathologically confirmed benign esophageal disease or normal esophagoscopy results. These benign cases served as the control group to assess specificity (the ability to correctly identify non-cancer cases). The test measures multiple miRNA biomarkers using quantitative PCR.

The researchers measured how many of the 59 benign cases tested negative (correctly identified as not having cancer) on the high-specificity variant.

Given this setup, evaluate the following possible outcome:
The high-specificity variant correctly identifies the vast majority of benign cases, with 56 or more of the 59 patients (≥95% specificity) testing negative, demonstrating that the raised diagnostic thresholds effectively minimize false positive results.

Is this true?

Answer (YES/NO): NO